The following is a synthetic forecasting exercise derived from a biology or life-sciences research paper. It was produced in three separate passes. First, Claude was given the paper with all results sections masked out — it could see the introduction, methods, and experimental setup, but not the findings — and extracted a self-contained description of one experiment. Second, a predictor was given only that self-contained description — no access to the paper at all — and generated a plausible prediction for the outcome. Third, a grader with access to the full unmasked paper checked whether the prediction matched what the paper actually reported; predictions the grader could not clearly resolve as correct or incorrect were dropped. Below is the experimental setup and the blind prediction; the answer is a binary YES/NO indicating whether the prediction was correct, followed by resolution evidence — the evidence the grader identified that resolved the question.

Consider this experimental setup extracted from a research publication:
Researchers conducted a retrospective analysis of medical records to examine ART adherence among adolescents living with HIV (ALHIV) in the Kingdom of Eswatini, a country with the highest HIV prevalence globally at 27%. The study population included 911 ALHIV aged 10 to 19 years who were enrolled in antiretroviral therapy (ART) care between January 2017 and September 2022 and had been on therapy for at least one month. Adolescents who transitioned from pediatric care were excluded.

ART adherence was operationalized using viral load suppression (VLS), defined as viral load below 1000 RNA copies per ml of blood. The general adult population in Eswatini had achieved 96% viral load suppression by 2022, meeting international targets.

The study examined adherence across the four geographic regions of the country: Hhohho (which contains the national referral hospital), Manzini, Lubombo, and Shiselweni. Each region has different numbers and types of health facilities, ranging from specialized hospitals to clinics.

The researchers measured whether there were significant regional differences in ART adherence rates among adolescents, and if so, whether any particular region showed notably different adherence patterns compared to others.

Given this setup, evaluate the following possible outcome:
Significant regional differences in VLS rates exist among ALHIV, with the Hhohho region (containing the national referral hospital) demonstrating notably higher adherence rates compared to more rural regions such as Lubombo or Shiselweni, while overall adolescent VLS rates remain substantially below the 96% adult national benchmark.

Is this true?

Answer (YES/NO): NO